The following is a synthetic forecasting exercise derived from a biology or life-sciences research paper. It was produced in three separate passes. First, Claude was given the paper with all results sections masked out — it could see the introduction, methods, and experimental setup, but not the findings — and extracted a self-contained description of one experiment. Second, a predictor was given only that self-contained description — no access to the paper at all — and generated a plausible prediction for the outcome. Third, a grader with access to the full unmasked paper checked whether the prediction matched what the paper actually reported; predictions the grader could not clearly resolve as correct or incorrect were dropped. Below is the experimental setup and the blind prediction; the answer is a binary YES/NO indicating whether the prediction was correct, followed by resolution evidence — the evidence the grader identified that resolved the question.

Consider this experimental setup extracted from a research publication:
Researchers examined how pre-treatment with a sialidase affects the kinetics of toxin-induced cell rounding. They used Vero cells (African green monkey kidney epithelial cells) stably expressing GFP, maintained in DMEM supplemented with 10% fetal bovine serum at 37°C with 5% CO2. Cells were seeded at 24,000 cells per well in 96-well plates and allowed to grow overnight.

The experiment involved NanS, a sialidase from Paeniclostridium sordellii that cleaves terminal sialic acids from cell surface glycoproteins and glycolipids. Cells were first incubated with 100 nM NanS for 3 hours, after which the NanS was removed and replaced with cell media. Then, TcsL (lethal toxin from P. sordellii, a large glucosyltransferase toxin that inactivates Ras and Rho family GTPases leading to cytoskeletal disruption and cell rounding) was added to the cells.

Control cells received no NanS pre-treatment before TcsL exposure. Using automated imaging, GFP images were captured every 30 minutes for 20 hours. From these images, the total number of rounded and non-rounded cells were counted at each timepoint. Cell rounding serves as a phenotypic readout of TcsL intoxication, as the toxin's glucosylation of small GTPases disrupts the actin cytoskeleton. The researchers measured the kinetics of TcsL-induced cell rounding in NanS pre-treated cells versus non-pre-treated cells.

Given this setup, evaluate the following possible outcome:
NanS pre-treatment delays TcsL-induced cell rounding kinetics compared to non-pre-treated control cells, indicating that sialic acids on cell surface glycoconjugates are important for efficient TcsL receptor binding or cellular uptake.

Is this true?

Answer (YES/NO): NO